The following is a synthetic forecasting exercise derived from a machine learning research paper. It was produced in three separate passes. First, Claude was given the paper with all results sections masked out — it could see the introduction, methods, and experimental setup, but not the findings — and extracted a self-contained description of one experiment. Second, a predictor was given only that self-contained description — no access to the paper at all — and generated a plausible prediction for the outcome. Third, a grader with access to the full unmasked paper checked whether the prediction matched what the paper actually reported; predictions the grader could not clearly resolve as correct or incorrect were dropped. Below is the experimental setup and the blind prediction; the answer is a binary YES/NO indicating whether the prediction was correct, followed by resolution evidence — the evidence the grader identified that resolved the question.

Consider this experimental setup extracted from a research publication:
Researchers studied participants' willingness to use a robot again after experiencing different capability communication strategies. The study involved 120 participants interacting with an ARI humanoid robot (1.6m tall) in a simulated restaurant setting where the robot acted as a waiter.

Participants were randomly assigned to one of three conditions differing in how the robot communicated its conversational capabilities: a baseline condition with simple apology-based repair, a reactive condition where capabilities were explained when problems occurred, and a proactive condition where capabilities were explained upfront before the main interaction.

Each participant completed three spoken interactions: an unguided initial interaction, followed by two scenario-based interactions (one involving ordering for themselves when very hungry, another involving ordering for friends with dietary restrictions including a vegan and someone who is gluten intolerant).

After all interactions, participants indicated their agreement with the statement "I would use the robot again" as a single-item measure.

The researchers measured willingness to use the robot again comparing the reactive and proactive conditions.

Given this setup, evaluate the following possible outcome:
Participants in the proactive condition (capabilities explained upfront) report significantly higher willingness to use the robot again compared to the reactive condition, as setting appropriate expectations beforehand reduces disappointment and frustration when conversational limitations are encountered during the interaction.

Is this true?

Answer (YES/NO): NO